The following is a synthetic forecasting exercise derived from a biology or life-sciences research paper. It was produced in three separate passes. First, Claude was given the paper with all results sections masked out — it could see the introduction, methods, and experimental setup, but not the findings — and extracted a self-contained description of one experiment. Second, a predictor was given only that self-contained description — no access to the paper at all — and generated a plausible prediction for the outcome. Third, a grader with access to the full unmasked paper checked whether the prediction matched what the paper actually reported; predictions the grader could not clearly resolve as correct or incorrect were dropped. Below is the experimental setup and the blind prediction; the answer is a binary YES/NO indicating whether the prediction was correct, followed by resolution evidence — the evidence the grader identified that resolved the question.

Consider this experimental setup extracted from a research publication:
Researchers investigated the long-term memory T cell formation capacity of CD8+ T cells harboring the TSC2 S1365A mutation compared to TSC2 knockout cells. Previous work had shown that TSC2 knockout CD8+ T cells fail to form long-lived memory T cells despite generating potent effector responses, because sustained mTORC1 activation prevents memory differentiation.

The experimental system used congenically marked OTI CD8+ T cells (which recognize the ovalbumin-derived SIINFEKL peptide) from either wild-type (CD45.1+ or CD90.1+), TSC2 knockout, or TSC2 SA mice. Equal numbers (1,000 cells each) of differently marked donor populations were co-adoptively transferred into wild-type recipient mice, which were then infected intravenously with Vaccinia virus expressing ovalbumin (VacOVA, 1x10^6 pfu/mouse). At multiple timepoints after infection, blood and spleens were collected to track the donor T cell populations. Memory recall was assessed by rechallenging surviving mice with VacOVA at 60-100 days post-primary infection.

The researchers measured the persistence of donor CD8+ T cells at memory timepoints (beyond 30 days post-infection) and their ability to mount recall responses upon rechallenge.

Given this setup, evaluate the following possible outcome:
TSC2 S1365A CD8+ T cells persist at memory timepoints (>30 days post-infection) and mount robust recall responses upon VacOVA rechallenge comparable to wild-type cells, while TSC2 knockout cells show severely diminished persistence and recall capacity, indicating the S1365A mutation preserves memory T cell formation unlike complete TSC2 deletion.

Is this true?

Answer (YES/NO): NO